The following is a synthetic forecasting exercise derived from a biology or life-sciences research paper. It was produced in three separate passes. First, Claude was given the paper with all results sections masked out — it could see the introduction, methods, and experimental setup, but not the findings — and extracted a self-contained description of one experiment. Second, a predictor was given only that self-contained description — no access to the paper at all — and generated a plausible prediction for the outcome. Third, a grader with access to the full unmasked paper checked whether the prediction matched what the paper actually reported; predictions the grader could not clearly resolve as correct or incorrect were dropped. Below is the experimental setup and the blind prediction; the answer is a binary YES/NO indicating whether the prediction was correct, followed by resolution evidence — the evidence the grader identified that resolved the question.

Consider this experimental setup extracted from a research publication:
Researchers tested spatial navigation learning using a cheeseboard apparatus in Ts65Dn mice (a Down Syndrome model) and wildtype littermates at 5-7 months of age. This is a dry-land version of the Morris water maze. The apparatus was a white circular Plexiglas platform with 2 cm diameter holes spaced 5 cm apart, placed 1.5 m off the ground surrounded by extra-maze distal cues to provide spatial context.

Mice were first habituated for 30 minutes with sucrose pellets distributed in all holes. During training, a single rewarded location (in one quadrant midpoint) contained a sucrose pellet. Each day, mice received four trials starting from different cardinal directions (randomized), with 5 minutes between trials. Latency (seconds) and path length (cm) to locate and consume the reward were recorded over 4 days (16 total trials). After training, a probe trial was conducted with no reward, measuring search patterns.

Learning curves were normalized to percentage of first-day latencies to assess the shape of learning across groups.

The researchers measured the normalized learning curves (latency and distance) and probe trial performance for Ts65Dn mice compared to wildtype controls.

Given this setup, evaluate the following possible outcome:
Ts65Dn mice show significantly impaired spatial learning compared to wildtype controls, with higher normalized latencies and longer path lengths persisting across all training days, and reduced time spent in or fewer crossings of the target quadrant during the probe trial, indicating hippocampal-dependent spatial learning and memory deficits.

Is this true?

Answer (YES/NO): YES